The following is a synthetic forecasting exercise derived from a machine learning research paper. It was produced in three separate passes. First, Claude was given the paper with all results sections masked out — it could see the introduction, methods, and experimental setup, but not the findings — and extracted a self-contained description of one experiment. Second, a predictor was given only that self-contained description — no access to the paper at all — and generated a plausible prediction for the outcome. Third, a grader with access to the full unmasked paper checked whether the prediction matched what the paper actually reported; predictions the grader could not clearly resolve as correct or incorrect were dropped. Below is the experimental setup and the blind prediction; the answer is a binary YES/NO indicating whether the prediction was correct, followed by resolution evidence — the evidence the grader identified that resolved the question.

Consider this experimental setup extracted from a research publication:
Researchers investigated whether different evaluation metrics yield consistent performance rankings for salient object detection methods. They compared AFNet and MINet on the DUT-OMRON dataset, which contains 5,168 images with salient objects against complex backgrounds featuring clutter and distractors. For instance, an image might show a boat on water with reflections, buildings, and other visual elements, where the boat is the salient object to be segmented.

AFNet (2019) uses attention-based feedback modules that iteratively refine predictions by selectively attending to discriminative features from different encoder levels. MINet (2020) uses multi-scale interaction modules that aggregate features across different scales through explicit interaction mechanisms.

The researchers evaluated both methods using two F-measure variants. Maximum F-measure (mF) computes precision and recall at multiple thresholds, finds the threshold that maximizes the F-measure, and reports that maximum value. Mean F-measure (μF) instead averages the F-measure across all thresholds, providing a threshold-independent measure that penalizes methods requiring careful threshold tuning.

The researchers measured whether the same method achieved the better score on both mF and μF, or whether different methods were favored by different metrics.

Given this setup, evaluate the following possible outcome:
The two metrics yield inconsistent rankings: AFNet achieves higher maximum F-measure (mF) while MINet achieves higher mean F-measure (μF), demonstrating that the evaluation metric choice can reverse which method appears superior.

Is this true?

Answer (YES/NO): NO